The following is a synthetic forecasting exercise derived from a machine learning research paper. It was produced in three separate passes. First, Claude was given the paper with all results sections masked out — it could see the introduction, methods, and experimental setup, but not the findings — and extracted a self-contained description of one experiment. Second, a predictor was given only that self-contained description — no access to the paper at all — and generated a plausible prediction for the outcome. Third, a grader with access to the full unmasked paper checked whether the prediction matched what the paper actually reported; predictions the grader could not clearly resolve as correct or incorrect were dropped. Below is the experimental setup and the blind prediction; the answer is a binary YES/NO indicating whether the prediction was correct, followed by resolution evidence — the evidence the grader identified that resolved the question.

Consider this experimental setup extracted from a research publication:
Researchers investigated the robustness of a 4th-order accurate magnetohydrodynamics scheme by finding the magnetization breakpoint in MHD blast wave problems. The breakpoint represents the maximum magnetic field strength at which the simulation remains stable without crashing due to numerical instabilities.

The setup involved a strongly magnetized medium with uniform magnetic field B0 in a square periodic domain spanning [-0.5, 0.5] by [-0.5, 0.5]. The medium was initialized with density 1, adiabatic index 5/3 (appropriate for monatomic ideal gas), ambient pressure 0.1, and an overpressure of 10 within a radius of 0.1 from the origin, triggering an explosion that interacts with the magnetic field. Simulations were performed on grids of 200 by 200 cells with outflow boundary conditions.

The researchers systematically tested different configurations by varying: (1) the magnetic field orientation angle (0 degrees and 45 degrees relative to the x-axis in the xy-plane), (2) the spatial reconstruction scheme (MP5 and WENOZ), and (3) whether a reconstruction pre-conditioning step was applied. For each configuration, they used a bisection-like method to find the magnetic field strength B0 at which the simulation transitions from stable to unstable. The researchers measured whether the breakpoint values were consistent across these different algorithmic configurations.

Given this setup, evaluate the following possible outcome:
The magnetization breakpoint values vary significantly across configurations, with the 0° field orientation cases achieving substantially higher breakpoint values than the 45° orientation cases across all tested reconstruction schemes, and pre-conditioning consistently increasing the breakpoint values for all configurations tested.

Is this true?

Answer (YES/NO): NO